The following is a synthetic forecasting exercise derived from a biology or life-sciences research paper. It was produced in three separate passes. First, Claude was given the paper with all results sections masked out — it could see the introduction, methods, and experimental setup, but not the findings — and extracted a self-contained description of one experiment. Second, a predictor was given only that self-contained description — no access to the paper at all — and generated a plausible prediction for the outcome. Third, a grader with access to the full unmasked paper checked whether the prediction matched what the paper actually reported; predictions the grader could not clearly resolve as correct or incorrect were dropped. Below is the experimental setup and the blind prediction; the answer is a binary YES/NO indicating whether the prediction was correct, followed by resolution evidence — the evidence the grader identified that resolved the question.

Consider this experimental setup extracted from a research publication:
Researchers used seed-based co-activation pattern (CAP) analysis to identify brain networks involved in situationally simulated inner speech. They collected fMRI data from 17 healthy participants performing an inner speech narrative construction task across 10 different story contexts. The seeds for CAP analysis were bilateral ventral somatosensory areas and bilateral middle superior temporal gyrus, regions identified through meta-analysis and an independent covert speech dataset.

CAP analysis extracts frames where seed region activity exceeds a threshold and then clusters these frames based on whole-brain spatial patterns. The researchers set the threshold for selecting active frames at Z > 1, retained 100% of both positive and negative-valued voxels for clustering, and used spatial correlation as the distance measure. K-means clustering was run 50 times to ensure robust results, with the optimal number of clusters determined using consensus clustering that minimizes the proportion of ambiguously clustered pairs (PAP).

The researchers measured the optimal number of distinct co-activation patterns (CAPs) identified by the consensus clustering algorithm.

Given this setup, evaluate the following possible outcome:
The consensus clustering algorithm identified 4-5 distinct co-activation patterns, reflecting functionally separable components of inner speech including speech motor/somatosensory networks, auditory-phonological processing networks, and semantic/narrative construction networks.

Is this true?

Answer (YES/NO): NO